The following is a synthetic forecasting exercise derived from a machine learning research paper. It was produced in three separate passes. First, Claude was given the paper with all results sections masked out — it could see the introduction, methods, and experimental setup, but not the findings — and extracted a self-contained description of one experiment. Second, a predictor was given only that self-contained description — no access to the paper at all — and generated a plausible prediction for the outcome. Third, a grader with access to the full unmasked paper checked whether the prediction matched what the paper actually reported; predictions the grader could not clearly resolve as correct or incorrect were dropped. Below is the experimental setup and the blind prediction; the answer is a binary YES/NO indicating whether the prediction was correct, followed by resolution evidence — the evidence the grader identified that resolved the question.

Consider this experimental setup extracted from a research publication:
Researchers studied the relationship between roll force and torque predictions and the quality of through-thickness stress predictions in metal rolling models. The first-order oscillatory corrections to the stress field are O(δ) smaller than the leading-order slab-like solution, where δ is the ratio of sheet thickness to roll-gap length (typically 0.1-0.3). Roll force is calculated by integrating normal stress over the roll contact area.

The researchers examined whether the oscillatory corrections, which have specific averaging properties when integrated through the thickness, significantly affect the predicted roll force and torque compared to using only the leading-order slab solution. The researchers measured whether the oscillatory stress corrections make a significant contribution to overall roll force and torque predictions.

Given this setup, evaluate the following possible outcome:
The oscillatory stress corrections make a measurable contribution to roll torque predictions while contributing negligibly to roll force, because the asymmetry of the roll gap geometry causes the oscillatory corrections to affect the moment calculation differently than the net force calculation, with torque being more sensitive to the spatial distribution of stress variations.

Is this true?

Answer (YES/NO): NO